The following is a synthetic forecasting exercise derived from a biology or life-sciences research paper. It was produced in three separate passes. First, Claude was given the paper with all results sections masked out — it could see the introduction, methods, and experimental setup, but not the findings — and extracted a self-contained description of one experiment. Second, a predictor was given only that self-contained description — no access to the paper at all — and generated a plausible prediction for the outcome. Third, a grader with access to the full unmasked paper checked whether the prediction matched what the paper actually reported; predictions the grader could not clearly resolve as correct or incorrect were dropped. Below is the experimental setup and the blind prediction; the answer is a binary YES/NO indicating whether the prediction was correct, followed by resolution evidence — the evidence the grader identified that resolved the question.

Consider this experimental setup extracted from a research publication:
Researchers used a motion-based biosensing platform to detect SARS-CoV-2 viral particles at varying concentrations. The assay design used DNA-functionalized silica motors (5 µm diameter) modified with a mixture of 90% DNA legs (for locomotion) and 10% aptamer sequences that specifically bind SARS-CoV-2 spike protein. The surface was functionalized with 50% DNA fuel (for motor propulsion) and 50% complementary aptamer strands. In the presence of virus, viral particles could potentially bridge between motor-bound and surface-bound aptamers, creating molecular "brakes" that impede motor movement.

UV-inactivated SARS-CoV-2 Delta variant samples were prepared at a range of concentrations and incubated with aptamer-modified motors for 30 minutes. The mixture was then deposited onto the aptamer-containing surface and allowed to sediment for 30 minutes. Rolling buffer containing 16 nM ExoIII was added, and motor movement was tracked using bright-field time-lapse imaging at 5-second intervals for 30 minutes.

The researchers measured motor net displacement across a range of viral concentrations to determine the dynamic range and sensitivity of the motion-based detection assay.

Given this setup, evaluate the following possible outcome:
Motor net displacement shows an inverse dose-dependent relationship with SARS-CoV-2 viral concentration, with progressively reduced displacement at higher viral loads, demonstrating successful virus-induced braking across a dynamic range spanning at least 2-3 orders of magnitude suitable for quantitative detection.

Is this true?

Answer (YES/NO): NO